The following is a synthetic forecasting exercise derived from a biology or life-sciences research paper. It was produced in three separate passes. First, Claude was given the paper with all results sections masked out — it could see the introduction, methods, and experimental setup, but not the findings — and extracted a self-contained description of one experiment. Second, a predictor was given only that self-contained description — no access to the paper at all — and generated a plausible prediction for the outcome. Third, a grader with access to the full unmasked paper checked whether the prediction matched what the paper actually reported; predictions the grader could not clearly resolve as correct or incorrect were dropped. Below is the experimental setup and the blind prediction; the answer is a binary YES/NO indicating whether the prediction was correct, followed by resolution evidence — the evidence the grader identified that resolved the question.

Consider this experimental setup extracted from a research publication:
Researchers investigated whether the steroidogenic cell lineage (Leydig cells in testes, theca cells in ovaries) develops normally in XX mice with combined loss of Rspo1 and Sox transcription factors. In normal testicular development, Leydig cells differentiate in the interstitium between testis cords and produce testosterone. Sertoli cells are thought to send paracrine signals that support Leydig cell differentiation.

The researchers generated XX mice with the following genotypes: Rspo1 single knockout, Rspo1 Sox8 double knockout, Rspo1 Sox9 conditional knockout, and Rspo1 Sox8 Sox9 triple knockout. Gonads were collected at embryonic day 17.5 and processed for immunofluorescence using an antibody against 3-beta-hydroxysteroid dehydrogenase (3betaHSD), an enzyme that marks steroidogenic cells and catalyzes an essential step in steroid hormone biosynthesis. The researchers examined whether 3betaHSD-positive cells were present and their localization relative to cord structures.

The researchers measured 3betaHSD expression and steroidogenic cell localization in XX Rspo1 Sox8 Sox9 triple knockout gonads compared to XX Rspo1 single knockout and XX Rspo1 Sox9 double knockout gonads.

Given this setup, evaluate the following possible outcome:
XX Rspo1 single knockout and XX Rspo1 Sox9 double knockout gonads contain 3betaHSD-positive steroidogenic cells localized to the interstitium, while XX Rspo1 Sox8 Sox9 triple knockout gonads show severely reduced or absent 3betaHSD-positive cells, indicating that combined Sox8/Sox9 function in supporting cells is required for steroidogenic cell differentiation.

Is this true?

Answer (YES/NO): NO